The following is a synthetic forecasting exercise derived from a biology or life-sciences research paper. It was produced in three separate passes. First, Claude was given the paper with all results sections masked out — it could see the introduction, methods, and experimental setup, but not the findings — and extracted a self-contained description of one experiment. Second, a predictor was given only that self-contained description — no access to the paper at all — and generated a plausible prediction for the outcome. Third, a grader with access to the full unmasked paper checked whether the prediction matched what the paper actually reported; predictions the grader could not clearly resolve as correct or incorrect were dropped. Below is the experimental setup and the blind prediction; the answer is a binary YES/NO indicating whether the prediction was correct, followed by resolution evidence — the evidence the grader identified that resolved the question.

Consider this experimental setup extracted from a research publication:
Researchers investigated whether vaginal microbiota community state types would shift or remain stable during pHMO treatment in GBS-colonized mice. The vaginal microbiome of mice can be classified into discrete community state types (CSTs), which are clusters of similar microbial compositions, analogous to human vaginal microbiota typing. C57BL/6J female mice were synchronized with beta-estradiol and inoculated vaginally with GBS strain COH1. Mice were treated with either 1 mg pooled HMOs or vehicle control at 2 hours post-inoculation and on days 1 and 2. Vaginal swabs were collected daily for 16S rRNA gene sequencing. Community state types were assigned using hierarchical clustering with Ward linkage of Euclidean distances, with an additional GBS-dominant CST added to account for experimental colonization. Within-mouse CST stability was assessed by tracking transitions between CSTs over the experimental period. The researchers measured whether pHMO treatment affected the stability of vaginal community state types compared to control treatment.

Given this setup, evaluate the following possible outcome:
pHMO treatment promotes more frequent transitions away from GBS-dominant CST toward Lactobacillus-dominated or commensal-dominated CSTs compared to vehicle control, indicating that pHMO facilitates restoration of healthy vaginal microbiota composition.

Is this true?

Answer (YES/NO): NO